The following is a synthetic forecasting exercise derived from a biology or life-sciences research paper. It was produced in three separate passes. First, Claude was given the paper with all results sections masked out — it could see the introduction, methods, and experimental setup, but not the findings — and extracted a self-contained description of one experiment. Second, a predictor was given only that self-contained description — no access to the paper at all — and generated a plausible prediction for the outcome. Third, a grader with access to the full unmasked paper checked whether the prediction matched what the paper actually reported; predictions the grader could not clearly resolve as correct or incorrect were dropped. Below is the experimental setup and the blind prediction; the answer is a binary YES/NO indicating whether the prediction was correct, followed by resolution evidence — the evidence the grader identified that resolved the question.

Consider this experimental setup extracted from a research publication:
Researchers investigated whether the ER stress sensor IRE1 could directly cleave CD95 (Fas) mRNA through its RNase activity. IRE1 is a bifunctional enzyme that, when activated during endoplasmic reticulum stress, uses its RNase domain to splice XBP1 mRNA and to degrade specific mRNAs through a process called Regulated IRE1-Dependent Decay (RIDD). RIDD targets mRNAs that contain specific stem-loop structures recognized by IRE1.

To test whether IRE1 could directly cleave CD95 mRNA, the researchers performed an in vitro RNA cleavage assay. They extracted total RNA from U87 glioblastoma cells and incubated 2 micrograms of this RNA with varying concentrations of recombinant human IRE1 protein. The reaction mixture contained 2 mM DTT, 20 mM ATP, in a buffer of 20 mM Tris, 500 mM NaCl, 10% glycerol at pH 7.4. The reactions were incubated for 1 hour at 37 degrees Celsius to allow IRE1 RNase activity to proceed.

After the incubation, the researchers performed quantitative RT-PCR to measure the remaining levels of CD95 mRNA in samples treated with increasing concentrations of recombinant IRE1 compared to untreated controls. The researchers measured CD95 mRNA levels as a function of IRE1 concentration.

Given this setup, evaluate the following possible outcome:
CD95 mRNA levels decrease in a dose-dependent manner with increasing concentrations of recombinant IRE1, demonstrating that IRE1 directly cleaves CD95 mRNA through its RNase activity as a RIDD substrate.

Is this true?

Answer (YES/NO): YES